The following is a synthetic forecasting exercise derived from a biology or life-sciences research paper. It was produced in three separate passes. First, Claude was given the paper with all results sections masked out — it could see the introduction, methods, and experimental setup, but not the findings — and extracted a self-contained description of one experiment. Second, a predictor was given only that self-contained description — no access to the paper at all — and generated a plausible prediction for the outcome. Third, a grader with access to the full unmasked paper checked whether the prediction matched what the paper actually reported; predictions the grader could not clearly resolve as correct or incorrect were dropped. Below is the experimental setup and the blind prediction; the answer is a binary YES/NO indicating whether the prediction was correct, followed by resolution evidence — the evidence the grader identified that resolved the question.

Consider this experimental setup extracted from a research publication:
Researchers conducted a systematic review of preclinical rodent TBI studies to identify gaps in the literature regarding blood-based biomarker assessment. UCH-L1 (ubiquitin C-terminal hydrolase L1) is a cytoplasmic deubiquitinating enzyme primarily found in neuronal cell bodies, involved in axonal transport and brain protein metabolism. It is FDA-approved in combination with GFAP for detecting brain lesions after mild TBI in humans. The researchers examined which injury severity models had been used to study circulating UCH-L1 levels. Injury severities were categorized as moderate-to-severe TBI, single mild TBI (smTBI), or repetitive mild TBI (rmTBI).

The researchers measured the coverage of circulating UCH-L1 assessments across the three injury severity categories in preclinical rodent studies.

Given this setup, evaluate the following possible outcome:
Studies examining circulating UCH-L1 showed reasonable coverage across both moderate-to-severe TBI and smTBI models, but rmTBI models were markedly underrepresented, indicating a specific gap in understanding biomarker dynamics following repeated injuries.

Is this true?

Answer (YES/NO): NO